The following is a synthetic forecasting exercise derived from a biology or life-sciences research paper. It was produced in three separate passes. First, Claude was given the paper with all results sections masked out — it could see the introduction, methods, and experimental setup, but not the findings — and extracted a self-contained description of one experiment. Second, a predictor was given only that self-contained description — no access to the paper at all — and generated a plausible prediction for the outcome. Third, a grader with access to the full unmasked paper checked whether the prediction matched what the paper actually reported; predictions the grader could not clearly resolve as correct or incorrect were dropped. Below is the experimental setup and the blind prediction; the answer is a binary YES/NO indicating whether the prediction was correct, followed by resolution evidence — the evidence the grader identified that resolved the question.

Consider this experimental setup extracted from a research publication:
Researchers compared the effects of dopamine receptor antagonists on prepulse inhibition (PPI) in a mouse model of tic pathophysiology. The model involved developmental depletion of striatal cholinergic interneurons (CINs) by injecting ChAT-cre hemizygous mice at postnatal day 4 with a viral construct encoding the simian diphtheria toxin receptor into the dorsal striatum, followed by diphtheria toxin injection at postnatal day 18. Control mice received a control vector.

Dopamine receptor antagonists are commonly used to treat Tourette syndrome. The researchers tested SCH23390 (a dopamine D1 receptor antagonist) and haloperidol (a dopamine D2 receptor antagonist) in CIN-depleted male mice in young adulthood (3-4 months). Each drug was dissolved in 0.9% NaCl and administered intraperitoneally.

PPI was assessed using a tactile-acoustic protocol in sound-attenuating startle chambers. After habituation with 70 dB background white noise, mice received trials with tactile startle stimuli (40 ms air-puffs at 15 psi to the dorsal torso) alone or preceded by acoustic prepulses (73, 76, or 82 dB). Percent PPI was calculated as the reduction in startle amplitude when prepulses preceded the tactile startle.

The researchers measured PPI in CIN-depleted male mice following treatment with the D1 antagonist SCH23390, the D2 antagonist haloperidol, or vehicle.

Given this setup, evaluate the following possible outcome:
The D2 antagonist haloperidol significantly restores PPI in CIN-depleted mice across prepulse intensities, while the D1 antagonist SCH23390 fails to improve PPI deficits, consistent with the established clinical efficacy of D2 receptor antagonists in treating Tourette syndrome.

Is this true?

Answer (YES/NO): NO